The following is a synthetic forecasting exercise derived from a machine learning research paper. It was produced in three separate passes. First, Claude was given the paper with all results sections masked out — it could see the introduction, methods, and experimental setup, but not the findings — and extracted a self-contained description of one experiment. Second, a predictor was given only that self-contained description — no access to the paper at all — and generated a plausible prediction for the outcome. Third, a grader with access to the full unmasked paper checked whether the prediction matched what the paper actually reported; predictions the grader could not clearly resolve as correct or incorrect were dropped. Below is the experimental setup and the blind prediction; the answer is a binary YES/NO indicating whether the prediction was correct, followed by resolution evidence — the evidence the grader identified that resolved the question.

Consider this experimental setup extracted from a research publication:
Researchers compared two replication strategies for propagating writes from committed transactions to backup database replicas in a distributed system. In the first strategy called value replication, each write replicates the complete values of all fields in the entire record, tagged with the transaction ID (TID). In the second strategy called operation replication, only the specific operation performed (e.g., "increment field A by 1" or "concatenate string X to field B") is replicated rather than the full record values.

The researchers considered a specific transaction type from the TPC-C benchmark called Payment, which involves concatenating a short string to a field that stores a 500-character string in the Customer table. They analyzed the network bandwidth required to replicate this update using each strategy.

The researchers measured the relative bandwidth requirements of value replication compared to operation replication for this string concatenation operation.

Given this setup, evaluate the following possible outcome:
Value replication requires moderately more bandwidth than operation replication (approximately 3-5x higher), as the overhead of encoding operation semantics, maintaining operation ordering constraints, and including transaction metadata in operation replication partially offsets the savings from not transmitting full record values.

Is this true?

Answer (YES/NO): NO